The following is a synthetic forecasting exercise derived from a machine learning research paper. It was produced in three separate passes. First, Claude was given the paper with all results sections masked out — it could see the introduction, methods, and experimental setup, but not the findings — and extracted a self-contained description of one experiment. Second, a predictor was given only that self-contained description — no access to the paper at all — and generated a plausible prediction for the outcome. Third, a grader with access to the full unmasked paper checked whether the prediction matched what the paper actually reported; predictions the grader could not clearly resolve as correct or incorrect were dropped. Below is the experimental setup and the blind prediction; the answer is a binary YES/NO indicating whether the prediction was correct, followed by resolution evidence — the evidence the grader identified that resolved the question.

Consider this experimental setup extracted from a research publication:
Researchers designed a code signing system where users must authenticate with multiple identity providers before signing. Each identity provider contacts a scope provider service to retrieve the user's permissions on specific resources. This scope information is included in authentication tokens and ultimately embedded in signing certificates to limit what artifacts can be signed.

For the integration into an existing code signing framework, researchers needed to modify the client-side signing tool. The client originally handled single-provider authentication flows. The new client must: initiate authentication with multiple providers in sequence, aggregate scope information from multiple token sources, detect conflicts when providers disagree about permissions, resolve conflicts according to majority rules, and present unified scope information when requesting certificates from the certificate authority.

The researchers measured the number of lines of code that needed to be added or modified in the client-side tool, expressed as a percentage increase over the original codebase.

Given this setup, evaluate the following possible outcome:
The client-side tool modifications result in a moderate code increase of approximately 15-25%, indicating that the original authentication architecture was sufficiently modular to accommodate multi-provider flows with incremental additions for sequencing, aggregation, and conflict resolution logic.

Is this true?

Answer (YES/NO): NO